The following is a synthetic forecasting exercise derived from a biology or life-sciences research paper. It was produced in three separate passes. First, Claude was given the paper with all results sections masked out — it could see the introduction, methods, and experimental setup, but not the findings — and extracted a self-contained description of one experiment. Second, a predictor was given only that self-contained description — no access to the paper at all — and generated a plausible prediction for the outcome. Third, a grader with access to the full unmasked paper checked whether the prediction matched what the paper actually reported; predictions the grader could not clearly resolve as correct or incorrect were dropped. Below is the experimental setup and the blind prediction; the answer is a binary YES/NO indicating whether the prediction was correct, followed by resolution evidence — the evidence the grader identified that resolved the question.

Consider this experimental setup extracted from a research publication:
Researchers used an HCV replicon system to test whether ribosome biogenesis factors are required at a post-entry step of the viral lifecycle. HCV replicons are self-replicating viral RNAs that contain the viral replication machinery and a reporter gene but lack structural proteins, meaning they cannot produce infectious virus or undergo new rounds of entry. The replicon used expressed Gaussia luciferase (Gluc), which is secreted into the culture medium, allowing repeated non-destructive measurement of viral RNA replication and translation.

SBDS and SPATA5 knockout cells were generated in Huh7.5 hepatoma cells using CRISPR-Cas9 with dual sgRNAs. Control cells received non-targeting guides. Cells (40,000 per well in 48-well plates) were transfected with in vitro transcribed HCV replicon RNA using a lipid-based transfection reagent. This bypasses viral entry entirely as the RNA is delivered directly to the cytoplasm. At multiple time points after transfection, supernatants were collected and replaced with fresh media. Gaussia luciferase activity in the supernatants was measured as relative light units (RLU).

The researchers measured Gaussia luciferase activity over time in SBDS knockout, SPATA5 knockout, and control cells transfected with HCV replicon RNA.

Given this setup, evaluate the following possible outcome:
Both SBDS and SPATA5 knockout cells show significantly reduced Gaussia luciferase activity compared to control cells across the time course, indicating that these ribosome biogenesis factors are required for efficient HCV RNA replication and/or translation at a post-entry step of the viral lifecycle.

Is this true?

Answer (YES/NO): YES